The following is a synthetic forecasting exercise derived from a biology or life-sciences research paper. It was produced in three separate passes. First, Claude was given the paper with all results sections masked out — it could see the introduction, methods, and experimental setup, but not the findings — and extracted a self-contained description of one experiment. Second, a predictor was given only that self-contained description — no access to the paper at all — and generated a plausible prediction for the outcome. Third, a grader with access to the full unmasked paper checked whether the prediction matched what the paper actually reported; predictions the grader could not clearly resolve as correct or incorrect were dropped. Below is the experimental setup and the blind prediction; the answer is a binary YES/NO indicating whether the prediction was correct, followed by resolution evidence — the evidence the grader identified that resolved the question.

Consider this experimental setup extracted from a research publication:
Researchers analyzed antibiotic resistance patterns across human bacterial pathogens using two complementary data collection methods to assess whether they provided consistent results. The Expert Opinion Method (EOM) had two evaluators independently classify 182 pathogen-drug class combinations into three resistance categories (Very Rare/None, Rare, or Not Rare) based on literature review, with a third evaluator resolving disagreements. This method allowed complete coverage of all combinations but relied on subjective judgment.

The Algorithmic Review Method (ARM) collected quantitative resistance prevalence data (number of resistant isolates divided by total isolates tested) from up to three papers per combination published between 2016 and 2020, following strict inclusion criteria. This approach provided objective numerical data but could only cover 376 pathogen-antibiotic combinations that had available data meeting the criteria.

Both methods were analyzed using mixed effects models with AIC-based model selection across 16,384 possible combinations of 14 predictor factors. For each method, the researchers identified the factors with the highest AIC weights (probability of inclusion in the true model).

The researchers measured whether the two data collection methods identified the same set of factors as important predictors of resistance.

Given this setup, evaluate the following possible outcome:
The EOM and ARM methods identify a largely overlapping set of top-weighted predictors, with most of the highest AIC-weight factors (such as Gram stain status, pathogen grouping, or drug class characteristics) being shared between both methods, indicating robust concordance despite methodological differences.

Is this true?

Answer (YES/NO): NO